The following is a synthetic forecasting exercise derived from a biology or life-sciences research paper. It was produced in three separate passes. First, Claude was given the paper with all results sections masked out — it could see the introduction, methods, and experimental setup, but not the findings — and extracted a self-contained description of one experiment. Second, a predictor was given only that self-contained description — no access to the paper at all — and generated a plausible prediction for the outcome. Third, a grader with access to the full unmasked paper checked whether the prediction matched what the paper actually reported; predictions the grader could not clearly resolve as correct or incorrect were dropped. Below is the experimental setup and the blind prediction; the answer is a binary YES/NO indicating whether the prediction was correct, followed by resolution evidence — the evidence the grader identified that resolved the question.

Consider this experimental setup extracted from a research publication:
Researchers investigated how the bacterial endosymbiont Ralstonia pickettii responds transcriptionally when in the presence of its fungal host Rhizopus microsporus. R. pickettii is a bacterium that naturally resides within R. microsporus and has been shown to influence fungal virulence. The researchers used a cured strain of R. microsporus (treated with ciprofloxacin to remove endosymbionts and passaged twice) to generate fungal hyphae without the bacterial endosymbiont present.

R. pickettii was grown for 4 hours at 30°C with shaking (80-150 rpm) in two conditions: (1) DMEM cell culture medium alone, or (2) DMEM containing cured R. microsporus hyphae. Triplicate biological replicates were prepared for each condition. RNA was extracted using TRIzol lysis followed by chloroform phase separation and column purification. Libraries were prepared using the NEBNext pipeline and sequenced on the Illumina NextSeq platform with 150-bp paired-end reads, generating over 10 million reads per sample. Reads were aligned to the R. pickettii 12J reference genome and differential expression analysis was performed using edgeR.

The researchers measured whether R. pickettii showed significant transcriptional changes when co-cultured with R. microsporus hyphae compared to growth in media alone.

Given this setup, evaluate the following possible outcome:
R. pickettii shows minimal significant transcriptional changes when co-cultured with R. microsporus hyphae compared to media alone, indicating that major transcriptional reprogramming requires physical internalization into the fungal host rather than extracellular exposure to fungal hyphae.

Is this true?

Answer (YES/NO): NO